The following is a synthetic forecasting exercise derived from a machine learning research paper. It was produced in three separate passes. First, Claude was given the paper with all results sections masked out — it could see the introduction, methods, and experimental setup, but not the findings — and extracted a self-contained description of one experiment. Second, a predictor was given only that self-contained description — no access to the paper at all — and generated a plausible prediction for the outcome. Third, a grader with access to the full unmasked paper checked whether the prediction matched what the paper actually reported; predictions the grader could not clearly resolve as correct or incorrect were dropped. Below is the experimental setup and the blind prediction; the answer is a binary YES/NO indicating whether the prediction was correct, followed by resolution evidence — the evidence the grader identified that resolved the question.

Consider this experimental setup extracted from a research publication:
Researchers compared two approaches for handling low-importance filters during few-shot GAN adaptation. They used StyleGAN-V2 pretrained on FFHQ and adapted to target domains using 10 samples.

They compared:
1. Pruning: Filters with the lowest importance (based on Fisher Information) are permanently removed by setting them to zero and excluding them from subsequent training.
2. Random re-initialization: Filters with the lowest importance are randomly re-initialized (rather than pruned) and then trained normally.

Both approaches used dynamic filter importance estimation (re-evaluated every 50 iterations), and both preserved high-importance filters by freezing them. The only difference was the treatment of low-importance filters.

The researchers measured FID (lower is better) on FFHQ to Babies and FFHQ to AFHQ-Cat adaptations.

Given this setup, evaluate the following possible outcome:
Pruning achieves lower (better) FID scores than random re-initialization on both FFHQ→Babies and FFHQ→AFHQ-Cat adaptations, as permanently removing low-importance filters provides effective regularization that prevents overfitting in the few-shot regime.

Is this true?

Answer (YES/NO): YES